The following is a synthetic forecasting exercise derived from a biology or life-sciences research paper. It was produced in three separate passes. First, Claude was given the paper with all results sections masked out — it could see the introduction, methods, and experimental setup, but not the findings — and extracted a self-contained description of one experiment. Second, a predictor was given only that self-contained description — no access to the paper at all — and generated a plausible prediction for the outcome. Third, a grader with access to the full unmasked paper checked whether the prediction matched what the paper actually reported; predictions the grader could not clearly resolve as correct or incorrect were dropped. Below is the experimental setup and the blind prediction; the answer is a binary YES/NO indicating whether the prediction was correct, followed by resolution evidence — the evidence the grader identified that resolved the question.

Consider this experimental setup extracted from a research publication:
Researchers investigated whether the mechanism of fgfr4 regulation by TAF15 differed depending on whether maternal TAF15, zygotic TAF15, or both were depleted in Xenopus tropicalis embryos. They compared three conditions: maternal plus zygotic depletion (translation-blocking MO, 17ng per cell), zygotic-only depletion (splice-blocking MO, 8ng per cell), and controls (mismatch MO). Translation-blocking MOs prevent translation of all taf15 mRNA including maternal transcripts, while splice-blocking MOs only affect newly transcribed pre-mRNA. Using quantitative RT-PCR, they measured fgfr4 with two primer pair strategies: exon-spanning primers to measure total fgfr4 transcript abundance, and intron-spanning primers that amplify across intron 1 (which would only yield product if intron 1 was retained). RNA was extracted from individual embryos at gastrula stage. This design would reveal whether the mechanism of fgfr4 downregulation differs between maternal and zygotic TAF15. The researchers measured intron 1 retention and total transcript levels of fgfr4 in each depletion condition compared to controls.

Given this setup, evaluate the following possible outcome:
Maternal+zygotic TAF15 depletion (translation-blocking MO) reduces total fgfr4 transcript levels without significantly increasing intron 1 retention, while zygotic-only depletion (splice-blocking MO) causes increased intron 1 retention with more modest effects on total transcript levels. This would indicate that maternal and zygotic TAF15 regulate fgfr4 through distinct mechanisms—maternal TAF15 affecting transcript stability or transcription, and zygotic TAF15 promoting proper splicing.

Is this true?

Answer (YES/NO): NO